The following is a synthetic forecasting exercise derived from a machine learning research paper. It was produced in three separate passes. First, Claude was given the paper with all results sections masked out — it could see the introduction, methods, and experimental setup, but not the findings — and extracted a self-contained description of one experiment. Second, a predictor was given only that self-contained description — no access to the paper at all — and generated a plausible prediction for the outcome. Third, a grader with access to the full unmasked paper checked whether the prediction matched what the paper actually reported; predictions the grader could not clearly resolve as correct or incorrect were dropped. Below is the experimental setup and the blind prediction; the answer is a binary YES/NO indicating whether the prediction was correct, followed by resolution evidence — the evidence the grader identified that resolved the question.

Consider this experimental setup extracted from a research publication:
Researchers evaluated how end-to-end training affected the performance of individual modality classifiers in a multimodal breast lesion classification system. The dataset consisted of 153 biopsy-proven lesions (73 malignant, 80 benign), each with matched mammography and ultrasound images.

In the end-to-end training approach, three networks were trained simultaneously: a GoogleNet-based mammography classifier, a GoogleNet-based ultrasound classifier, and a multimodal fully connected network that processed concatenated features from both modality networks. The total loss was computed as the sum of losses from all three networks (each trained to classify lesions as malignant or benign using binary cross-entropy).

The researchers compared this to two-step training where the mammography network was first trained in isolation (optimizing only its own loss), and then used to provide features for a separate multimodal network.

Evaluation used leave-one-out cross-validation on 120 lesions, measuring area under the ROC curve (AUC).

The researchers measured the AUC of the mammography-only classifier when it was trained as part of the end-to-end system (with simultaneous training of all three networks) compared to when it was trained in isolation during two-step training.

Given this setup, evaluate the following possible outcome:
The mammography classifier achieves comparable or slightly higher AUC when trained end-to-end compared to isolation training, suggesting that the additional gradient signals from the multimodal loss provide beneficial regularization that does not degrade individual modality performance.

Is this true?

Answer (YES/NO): NO